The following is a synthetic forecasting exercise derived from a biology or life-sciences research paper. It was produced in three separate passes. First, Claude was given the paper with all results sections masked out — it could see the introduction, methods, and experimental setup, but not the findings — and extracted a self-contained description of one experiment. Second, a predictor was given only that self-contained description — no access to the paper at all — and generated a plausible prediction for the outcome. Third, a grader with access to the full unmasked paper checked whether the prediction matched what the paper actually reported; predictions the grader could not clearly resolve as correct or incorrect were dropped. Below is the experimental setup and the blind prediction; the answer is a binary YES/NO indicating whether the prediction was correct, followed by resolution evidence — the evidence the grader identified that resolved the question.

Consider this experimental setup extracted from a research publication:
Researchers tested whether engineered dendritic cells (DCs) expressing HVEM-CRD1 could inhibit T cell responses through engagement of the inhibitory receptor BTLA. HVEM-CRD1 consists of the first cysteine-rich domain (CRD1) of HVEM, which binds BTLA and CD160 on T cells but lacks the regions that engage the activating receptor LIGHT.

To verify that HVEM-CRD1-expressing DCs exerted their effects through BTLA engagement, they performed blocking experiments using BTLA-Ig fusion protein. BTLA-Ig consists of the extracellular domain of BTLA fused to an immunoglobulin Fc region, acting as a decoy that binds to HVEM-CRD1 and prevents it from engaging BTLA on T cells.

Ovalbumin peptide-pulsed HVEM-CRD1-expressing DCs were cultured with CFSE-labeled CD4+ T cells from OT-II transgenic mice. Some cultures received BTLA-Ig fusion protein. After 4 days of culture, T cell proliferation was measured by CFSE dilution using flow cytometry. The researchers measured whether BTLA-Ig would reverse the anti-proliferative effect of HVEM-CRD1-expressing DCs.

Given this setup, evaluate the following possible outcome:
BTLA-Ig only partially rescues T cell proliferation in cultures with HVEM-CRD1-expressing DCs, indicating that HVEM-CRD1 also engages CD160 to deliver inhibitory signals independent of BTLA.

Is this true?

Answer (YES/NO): NO